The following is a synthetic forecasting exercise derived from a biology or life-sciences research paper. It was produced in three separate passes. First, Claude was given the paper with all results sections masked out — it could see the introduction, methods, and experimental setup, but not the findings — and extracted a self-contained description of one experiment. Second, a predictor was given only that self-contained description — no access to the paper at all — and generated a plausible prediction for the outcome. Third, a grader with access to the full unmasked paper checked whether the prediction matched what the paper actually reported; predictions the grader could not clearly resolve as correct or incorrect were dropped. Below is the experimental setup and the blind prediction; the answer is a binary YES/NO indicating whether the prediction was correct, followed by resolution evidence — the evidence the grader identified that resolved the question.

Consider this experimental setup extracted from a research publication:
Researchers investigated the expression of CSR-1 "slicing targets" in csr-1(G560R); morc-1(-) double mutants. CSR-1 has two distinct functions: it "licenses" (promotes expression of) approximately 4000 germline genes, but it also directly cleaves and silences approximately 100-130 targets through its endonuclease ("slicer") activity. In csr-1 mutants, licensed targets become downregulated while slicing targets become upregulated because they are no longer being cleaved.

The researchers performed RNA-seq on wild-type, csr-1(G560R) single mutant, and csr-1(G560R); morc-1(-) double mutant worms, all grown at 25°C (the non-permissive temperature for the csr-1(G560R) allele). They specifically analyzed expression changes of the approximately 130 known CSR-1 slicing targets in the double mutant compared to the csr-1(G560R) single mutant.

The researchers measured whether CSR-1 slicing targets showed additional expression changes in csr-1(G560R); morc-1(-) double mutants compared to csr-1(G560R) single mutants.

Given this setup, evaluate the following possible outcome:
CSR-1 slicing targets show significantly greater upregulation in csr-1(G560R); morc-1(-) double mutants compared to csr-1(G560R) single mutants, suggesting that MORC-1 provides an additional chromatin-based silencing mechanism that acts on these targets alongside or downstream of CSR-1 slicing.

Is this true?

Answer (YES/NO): YES